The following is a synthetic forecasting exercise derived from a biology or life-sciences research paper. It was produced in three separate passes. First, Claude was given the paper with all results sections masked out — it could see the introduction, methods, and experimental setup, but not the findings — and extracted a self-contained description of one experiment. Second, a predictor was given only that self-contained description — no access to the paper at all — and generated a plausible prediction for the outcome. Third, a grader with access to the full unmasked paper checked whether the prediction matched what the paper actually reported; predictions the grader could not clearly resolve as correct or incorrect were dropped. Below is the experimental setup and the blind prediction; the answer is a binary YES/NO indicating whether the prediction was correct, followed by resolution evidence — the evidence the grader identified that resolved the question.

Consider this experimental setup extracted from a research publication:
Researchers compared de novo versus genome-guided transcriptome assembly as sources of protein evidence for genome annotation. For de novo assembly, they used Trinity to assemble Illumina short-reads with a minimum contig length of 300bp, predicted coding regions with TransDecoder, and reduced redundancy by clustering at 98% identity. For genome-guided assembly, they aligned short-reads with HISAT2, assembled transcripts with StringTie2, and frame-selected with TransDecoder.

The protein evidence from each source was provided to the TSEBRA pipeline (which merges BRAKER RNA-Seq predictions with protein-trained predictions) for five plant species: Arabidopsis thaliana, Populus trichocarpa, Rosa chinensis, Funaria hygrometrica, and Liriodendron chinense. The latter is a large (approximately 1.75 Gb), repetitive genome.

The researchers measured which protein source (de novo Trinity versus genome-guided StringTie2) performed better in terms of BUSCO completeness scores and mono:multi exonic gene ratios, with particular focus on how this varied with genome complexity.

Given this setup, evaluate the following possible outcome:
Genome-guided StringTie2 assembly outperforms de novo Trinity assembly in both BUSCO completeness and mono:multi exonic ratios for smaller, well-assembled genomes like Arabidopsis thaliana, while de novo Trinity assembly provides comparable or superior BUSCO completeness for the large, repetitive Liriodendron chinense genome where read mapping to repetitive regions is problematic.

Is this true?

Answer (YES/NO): NO